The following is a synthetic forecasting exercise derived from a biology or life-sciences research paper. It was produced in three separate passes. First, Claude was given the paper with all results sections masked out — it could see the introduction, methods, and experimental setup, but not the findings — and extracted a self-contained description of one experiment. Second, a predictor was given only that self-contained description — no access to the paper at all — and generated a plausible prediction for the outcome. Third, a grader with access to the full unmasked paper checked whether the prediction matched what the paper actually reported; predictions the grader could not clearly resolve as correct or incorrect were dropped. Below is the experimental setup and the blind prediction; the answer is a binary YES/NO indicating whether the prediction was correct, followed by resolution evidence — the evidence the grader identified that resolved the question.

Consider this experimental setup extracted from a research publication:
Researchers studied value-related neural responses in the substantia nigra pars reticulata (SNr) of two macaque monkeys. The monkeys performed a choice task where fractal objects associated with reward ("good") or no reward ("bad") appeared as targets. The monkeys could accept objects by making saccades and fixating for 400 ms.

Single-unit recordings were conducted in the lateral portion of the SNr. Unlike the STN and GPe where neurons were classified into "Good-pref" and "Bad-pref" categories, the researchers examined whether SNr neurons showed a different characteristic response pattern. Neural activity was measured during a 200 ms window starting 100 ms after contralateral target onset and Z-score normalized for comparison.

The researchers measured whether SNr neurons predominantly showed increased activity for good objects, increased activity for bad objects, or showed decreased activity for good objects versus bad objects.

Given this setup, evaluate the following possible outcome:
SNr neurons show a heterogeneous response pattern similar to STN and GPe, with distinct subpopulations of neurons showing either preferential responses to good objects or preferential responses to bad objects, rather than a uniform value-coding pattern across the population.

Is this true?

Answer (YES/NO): NO